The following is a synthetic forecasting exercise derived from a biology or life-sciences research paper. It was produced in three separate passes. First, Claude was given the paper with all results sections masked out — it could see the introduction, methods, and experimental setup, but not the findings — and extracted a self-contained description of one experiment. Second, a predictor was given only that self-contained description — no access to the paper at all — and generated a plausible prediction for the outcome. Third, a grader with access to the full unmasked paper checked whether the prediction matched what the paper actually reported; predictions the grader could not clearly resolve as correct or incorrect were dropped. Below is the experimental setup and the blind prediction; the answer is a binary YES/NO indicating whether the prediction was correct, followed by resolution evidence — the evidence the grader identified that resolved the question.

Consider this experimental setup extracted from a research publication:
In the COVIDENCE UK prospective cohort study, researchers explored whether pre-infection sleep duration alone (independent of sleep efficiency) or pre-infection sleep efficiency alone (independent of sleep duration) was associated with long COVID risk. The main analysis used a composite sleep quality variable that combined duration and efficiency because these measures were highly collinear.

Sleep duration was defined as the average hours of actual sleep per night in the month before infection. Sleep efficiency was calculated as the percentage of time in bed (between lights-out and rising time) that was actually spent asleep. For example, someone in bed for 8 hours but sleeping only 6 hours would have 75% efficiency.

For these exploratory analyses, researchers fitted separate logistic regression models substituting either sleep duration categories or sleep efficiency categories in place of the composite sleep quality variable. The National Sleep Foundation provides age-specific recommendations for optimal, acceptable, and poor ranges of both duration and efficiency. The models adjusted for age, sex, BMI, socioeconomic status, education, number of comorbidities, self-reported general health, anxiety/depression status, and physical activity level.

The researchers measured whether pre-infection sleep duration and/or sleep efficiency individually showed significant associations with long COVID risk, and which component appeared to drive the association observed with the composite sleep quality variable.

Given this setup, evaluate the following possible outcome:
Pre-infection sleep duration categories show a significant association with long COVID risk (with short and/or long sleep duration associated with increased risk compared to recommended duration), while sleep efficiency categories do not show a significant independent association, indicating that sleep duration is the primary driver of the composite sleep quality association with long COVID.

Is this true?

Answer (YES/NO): NO